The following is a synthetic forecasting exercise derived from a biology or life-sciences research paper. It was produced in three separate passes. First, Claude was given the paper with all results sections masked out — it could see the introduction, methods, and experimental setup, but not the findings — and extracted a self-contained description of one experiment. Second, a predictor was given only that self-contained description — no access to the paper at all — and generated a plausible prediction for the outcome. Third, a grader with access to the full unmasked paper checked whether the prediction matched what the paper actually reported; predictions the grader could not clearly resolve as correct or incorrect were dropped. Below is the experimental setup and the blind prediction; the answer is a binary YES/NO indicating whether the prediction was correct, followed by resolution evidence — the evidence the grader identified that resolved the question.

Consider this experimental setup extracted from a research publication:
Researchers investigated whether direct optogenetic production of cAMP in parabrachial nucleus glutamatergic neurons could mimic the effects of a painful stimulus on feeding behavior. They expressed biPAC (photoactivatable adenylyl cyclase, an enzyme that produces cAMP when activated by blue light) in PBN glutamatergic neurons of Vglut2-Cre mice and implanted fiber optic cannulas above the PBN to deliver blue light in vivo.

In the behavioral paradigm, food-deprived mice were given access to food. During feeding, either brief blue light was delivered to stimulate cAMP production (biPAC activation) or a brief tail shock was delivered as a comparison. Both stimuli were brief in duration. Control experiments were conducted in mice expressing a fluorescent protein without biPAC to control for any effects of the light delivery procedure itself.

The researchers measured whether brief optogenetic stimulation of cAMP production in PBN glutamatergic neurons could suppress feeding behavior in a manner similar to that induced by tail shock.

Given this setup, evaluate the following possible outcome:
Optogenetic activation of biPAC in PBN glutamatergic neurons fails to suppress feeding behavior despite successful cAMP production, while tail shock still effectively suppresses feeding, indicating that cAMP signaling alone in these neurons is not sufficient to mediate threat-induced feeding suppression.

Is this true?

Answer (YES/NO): NO